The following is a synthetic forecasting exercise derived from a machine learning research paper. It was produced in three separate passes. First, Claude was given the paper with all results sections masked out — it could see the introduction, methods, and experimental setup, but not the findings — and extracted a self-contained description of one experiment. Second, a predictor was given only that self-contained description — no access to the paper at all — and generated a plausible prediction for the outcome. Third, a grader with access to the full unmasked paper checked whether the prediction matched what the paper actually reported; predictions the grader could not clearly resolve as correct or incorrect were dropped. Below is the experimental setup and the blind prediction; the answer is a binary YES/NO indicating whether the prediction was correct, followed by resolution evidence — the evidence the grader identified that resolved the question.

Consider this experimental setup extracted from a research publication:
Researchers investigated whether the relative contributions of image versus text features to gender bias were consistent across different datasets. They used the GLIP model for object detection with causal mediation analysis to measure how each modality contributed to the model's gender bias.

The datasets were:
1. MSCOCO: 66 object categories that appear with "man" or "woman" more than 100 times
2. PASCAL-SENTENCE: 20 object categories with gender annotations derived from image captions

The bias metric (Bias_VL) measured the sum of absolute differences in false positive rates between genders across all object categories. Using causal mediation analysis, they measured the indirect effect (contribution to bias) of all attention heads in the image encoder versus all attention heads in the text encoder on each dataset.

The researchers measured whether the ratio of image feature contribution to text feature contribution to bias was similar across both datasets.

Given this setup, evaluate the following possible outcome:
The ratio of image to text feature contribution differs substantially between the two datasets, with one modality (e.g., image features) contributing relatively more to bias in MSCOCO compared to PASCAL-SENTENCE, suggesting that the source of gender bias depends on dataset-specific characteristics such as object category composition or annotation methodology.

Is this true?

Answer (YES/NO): NO